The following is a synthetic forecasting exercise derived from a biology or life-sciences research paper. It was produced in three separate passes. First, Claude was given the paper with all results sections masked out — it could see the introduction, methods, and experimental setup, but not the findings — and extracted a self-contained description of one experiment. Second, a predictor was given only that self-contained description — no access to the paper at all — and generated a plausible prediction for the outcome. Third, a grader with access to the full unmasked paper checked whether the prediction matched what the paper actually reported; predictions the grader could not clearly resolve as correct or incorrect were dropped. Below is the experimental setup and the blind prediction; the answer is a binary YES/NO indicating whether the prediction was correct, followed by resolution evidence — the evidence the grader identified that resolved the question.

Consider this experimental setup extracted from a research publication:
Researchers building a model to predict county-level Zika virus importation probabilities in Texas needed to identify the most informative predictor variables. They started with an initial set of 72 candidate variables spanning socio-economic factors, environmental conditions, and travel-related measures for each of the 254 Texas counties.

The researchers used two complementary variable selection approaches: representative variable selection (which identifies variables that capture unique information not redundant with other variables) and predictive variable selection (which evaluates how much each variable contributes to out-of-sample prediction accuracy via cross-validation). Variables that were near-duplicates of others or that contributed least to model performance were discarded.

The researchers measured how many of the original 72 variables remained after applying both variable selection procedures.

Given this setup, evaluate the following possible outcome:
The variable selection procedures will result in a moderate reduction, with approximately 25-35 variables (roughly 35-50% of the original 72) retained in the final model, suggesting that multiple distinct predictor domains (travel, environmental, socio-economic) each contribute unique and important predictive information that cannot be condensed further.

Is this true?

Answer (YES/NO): NO